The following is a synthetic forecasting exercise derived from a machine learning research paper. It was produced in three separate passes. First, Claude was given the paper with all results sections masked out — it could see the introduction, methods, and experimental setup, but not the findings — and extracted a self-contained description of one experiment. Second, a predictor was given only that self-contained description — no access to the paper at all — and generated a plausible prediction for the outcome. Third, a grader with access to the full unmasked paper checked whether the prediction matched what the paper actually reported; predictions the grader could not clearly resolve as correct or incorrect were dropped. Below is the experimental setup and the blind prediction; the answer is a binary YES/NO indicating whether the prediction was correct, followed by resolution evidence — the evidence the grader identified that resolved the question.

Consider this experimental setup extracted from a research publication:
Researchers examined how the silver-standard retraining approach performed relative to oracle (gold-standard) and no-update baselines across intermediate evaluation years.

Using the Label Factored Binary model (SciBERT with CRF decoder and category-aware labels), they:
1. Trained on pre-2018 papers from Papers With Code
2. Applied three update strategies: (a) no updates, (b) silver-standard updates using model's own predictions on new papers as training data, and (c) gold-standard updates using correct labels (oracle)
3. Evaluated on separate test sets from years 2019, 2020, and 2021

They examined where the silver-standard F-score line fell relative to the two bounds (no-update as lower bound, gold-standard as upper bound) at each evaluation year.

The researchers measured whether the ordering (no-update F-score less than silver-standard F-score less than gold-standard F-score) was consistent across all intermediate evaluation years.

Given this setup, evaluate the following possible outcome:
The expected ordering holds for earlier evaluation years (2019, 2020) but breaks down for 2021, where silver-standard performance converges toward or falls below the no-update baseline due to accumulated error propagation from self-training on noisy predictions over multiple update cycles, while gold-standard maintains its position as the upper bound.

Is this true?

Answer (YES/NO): NO